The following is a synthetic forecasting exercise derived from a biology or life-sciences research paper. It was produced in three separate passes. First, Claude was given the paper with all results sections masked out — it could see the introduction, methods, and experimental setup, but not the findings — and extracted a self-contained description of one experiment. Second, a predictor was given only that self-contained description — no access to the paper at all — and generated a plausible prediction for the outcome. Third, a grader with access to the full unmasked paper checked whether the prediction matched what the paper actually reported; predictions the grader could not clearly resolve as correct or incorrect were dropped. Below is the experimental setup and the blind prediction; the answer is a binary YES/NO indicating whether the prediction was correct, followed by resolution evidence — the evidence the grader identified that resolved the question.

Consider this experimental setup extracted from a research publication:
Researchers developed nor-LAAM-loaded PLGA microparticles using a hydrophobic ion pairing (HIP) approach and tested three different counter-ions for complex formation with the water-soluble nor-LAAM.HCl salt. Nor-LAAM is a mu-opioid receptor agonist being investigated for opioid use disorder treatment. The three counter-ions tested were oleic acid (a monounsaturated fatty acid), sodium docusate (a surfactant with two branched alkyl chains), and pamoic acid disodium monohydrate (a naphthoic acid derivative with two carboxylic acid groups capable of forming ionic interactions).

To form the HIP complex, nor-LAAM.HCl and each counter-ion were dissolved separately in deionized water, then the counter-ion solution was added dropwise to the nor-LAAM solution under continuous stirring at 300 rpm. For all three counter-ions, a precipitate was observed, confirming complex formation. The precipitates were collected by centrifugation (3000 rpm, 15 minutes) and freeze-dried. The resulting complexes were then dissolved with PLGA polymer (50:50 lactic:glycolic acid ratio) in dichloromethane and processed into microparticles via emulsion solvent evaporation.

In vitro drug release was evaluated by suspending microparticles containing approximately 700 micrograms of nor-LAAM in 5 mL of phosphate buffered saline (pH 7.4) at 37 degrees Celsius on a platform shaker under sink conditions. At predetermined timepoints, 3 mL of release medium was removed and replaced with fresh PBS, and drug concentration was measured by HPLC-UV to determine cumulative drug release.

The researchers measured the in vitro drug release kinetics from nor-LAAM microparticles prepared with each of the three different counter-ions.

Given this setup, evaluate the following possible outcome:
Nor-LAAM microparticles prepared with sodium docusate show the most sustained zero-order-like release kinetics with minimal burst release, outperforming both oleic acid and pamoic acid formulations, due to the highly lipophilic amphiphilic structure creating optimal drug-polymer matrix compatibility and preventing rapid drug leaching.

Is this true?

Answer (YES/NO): NO